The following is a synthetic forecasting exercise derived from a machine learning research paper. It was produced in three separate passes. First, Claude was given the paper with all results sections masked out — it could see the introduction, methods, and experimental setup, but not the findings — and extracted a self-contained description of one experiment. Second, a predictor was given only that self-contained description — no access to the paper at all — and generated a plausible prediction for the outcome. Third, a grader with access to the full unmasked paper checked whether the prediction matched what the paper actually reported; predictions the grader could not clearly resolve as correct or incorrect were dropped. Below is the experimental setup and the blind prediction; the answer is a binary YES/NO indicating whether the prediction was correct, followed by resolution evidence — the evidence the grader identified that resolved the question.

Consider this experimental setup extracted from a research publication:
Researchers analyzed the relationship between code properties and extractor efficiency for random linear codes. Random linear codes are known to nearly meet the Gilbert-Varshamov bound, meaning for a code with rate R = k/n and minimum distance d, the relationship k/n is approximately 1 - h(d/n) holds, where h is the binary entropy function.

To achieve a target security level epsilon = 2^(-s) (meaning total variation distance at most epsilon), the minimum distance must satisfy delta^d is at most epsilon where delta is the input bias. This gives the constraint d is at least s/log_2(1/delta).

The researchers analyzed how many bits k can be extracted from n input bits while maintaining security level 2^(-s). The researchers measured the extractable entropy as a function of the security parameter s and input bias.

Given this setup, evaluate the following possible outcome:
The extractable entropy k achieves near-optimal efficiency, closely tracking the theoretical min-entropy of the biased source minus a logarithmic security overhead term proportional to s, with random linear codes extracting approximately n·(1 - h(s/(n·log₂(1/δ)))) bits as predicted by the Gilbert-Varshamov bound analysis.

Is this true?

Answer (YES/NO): YES